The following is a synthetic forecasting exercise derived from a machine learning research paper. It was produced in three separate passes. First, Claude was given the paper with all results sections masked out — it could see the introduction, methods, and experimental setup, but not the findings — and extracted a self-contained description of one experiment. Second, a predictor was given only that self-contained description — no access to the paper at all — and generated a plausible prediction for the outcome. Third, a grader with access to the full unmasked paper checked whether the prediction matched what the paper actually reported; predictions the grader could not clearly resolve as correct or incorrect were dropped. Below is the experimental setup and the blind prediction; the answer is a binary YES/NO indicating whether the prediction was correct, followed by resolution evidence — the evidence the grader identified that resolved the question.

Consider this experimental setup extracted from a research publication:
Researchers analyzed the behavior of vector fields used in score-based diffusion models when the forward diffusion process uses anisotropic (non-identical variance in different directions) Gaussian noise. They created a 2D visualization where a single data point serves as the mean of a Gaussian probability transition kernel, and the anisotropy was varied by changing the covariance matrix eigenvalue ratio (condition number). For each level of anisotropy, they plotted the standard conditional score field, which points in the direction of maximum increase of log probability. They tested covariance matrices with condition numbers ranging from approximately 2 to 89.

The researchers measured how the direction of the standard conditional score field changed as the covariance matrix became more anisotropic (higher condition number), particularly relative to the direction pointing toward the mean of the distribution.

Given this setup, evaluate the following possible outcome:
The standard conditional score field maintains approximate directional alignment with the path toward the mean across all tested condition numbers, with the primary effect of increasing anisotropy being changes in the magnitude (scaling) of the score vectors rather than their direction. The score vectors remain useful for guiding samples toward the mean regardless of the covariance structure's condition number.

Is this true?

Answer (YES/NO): NO